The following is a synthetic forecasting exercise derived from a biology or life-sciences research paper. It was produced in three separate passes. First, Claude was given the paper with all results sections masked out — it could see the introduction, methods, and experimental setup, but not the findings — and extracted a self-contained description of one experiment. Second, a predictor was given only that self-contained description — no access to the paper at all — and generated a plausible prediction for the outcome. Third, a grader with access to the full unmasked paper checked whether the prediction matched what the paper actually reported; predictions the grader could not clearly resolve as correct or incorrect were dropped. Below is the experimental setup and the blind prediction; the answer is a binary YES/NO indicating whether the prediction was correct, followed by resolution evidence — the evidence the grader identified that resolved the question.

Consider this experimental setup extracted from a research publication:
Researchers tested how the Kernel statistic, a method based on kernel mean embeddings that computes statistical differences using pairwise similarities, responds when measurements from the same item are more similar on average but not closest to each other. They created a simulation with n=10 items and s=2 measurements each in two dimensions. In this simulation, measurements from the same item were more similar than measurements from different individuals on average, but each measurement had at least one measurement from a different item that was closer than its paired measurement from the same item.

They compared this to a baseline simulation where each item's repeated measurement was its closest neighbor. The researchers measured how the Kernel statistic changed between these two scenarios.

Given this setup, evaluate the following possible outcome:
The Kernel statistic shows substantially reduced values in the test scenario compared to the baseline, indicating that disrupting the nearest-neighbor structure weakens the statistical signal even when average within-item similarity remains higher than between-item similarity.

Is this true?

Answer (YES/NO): YES